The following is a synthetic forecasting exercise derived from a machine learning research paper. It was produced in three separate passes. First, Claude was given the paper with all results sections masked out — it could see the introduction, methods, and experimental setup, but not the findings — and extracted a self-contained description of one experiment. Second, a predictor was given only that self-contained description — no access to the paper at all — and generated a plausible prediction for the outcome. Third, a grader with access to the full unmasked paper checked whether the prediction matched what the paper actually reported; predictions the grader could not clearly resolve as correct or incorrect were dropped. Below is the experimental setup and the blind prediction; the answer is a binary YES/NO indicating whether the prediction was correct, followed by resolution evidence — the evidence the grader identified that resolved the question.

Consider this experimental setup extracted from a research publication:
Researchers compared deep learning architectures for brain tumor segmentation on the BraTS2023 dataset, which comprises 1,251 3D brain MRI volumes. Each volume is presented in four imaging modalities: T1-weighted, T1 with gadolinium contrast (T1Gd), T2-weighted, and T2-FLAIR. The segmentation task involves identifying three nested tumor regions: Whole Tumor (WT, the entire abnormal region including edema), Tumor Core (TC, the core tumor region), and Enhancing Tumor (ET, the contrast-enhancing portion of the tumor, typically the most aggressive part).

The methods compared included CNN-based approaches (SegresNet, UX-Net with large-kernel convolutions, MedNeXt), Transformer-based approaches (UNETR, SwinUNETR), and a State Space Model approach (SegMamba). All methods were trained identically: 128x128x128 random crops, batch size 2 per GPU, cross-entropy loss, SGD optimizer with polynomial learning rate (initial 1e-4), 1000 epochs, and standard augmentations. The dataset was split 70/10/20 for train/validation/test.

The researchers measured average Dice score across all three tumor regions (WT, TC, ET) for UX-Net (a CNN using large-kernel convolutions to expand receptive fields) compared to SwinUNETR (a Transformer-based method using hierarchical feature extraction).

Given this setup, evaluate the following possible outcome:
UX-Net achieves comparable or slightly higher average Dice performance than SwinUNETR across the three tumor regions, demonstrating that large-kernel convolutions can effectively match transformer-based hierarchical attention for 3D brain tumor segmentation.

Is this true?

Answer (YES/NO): YES